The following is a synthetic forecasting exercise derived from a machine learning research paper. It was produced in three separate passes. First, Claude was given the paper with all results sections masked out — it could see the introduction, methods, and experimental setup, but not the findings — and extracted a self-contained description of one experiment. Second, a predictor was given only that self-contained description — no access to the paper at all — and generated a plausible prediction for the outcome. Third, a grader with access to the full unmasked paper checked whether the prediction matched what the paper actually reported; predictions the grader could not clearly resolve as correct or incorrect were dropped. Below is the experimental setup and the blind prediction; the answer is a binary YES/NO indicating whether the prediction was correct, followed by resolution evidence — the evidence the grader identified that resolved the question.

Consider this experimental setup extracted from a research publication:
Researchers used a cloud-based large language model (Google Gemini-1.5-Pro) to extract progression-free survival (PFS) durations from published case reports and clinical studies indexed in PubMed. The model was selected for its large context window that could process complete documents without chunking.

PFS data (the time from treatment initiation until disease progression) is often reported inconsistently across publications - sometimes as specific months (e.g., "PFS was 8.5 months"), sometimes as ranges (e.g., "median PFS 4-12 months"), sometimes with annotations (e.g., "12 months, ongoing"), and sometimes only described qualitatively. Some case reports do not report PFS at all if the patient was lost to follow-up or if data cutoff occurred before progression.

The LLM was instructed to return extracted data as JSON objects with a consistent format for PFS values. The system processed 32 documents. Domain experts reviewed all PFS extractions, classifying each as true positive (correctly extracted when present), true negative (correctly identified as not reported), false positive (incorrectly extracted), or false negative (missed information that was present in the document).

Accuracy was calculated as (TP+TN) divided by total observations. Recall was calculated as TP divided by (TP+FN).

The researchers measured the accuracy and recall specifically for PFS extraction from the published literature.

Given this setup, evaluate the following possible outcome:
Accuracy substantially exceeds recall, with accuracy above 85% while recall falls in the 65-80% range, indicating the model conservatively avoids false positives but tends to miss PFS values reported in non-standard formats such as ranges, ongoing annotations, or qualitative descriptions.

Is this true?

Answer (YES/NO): YES